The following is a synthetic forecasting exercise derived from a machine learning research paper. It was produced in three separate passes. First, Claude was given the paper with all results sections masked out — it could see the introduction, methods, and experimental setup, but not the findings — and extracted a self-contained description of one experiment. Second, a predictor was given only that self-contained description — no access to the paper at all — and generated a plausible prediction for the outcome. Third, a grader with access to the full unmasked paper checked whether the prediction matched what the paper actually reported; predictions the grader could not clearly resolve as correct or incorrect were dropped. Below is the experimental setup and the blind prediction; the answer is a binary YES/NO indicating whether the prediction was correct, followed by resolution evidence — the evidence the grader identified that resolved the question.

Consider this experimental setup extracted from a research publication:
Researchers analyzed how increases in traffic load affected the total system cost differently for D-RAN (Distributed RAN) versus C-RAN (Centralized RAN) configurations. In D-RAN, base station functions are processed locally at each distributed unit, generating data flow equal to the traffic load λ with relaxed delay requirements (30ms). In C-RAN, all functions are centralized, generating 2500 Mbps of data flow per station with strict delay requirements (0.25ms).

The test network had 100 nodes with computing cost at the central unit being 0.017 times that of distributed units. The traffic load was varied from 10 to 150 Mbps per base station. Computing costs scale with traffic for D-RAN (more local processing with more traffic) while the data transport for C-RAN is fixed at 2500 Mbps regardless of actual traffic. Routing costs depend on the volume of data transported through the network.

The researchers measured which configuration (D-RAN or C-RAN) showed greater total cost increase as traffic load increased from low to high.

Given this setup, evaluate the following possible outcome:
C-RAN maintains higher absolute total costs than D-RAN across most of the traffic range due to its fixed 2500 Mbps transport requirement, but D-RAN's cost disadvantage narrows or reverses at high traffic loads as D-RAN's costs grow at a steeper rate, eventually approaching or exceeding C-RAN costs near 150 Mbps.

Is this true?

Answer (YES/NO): NO